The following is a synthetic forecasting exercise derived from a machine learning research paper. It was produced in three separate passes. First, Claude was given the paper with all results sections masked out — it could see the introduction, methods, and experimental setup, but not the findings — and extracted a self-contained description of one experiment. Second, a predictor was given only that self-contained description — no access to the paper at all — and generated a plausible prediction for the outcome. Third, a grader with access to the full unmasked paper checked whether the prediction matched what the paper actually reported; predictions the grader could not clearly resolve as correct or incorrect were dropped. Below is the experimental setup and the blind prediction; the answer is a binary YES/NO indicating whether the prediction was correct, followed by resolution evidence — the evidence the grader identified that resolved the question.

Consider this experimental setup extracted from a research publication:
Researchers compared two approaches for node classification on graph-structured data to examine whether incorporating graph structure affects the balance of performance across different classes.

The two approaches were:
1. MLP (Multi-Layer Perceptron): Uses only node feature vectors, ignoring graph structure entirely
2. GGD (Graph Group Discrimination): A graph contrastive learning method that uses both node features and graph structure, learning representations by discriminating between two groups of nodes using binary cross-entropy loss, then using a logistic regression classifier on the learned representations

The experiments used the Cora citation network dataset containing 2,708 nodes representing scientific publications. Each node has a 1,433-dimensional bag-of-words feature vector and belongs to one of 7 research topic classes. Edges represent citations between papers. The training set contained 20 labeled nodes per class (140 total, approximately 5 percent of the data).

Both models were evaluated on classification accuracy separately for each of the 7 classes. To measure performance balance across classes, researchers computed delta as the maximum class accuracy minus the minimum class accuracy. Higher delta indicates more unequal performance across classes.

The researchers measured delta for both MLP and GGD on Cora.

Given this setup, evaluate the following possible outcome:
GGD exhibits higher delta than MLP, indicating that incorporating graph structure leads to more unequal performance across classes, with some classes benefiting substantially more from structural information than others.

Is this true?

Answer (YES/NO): YES